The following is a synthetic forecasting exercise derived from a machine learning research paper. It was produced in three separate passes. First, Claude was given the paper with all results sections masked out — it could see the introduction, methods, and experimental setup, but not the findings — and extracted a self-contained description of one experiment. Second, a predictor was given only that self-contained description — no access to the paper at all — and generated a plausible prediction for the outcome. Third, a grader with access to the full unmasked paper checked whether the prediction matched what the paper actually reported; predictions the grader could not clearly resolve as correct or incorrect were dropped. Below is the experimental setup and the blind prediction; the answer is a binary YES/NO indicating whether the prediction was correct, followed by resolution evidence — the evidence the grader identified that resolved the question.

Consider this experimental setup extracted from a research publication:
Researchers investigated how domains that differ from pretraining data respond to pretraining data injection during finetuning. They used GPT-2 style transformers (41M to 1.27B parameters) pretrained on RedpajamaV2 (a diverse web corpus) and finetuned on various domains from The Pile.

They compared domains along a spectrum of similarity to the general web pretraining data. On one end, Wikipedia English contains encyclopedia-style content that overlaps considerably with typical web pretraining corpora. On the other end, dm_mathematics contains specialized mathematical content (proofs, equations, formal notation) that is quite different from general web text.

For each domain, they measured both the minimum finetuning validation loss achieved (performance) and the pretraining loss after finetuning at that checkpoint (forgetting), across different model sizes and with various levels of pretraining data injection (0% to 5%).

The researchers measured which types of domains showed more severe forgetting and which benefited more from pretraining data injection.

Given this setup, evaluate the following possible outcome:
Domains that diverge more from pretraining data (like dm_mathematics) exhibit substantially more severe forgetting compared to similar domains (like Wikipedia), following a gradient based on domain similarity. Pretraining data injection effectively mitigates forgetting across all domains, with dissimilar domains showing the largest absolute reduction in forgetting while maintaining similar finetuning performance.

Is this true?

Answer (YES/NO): YES